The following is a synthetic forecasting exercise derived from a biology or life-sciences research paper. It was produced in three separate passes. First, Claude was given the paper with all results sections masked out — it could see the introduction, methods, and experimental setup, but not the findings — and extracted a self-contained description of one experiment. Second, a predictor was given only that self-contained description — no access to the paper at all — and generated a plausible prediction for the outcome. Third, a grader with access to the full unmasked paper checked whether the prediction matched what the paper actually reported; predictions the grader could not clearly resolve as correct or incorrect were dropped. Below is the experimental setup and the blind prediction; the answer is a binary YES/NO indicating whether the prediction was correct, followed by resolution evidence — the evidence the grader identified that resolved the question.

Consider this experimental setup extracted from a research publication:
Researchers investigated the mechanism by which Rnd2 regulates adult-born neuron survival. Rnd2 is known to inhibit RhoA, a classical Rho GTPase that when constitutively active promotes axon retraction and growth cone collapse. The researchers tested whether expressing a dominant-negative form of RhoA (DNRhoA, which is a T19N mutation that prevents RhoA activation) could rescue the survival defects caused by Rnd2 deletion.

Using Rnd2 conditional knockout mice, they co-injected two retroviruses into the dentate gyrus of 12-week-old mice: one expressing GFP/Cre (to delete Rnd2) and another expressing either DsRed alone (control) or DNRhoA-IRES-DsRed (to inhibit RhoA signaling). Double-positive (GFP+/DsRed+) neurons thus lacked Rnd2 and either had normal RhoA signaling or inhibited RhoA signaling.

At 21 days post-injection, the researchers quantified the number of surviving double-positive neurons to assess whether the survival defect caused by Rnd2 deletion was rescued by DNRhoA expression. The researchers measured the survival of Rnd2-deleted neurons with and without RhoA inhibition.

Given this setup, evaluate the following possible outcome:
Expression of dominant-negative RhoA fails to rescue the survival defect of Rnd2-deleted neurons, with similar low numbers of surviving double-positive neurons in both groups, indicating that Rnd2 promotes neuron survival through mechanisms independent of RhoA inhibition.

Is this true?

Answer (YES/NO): YES